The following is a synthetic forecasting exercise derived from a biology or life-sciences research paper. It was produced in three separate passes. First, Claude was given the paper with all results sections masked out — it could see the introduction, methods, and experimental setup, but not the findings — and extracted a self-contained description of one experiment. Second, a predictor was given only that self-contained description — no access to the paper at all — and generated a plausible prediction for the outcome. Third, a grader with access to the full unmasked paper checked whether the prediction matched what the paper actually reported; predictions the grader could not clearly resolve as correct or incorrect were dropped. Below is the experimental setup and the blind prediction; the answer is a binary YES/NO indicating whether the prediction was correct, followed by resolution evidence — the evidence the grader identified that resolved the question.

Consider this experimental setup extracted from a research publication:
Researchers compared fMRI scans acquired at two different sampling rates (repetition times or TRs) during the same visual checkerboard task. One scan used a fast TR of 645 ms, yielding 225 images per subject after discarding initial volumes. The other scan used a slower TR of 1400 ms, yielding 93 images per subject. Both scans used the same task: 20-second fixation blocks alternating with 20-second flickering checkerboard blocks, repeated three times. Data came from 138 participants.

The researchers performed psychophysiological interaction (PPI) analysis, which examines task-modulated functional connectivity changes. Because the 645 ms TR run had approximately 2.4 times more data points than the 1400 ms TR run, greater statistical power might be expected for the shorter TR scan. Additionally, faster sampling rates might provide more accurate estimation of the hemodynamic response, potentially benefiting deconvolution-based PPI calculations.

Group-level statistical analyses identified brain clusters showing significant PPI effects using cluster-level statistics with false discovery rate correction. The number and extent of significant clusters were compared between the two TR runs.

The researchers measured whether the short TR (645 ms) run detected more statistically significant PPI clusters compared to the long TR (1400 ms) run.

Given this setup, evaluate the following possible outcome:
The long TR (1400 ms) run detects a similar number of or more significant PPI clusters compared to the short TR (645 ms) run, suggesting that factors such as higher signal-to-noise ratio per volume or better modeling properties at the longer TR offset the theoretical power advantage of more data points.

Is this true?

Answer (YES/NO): NO